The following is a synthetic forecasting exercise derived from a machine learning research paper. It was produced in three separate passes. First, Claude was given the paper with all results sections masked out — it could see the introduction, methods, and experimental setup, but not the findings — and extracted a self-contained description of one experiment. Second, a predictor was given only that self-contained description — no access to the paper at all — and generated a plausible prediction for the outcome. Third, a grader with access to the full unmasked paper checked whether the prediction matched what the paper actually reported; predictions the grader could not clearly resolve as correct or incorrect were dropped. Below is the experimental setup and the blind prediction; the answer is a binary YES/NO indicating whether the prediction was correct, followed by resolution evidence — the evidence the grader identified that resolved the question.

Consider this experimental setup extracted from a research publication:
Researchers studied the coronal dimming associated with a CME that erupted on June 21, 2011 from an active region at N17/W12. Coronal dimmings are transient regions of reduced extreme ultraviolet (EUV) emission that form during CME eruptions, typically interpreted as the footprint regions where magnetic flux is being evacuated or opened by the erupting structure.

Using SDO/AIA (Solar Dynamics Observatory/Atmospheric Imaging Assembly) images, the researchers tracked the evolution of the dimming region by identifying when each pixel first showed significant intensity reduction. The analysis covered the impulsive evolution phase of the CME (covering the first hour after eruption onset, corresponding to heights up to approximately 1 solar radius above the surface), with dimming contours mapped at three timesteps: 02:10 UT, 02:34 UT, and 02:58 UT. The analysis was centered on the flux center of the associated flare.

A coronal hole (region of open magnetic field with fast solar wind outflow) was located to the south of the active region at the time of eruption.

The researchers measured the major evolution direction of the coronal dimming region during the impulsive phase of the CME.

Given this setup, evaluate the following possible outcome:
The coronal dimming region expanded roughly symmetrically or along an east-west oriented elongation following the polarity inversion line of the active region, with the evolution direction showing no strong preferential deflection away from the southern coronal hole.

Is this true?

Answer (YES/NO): NO